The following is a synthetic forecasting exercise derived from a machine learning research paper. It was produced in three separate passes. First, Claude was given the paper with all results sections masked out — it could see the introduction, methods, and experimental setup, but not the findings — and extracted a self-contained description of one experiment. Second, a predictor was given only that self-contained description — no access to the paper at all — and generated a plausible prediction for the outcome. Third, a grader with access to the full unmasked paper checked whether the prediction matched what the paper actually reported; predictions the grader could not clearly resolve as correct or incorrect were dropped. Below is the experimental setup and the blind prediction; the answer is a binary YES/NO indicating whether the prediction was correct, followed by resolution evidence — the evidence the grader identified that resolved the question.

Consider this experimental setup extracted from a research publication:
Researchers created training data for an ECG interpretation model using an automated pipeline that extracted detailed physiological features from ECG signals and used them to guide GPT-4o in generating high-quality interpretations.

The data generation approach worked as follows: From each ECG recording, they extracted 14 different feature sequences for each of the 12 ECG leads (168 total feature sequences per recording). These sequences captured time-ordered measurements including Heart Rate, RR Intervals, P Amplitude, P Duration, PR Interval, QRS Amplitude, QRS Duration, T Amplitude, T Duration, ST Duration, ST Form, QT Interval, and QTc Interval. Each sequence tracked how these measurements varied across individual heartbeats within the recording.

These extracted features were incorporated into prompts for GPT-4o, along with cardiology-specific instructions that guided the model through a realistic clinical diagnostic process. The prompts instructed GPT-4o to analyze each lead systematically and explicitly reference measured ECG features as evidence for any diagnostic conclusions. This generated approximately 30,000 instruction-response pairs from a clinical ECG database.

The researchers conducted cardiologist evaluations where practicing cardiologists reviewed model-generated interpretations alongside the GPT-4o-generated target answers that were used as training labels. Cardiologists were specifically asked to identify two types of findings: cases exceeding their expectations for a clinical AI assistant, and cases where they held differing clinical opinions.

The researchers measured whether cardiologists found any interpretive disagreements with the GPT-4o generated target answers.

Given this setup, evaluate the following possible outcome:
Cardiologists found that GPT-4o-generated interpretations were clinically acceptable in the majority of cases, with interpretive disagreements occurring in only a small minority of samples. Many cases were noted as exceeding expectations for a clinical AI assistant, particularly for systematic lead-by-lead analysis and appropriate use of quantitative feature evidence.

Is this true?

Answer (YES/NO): NO